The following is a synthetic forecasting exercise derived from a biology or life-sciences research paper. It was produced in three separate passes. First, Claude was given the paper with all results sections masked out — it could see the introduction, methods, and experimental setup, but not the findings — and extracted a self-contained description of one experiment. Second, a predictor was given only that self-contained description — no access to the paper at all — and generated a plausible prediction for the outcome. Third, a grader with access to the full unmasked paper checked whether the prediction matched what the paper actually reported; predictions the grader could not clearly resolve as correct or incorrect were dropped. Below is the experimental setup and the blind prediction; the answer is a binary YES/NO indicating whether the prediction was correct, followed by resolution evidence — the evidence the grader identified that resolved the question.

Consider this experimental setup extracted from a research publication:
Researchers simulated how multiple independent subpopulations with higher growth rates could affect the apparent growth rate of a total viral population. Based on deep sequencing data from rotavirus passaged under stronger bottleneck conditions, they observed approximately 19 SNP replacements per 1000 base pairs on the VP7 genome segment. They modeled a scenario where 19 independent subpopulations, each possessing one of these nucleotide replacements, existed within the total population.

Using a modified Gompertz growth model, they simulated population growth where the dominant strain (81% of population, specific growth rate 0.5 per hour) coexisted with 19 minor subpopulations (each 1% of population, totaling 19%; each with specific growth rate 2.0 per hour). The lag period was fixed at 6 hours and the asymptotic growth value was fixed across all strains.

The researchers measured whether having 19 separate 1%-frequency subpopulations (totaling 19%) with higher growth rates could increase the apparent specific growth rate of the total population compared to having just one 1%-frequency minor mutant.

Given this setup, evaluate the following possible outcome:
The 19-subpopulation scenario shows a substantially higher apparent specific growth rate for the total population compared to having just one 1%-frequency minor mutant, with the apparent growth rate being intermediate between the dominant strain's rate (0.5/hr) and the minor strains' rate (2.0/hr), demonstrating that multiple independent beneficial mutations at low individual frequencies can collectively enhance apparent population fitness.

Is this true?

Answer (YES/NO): YES